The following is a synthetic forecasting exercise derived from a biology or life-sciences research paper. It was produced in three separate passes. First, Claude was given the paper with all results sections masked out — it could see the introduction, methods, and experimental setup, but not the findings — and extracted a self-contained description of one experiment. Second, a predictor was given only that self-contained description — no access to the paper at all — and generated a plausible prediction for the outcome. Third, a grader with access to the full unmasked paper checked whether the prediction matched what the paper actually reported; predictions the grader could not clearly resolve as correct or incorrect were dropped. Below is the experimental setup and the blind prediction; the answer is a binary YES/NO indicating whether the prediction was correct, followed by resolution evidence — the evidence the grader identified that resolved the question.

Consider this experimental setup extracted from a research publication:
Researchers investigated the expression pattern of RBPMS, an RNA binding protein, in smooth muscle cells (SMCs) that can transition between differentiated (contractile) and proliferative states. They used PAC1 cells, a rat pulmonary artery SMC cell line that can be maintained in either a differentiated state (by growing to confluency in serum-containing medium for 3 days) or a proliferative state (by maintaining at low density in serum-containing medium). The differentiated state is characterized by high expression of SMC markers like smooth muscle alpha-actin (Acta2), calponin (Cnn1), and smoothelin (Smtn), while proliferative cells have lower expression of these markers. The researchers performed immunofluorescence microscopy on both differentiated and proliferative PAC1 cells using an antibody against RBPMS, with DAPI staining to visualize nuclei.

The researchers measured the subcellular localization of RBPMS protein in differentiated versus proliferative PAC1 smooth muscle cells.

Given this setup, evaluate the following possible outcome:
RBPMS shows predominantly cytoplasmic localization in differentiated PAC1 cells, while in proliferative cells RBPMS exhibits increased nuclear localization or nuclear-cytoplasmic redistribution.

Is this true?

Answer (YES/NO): NO